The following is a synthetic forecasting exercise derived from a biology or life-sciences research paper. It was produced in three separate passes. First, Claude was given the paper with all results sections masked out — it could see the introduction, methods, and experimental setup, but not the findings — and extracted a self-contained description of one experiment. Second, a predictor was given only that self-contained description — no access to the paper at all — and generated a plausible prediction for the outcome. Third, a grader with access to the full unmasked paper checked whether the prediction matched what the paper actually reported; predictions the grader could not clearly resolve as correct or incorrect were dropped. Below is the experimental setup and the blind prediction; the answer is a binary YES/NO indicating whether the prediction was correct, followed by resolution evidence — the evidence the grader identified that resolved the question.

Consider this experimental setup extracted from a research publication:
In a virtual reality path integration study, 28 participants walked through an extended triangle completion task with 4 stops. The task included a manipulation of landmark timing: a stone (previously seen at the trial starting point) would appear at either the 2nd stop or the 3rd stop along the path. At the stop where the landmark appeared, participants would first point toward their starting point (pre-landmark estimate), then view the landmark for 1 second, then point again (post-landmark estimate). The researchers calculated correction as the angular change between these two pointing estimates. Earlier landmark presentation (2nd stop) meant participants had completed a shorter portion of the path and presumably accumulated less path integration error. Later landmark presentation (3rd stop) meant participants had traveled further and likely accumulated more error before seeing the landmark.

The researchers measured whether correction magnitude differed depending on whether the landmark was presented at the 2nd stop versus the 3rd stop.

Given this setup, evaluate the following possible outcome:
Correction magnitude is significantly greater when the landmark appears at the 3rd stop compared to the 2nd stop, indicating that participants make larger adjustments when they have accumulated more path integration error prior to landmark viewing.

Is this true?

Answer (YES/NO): YES